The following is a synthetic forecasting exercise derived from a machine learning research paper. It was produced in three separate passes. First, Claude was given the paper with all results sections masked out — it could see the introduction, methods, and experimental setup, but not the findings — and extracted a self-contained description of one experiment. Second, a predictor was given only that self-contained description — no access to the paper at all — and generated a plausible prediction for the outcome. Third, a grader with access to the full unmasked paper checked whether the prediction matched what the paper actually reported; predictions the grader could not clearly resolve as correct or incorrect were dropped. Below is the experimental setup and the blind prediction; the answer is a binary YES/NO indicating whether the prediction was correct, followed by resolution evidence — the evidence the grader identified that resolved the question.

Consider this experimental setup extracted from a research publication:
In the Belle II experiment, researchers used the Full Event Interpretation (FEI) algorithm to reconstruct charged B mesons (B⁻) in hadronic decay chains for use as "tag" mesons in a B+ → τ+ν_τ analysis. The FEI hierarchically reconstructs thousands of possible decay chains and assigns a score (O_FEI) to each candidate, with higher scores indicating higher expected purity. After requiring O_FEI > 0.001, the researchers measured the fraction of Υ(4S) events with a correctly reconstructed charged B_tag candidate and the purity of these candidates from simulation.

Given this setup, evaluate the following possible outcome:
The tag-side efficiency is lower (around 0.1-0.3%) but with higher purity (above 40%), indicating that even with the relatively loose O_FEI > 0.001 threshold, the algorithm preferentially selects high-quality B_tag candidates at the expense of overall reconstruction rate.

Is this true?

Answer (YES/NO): NO